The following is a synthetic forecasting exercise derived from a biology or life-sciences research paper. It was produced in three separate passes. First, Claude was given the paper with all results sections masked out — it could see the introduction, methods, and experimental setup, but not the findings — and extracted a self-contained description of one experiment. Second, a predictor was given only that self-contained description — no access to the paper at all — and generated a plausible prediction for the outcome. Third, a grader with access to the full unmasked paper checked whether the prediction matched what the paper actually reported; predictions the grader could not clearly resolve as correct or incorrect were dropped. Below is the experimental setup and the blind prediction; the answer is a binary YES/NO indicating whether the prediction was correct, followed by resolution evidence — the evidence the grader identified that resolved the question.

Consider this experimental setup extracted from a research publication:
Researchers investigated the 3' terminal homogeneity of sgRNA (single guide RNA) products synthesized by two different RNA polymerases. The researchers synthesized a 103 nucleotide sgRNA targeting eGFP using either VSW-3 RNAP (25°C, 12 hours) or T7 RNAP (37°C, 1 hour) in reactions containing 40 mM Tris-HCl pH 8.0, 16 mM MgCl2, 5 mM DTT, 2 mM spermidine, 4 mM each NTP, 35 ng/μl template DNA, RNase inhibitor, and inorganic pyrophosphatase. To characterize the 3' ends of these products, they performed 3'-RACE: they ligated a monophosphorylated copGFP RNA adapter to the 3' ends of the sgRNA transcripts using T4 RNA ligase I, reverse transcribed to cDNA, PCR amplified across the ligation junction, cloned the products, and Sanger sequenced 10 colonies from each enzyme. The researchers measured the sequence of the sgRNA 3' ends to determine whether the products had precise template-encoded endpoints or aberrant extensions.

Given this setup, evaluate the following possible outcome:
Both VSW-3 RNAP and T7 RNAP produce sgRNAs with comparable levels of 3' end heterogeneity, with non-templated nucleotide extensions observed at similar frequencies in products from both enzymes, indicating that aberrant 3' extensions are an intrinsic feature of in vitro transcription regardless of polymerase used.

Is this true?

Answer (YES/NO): NO